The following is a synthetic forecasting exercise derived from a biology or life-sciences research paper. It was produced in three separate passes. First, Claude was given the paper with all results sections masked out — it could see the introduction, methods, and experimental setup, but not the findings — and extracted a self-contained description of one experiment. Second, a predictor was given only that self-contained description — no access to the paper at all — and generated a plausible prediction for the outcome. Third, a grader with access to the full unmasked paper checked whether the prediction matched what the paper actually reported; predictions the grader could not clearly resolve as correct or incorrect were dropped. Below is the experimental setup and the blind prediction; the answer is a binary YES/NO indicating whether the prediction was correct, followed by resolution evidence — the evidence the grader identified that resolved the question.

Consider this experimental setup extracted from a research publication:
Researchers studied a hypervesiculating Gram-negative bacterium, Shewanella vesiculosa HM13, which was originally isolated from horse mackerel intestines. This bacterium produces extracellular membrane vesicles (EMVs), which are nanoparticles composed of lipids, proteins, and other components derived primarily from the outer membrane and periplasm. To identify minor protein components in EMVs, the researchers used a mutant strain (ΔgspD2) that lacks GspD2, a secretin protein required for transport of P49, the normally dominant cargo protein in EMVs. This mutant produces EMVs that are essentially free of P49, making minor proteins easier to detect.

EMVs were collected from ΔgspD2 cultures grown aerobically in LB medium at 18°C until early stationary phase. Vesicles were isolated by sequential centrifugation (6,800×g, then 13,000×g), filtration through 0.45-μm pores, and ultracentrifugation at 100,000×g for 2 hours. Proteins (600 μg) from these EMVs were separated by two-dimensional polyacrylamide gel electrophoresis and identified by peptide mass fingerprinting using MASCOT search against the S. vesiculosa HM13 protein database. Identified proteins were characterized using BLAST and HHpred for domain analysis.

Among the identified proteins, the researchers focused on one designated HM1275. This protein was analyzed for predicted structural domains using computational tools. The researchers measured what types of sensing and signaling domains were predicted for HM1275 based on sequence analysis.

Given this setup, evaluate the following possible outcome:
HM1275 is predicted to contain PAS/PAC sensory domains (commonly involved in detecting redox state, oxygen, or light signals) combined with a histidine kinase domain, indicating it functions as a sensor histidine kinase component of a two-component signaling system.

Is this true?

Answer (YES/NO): NO